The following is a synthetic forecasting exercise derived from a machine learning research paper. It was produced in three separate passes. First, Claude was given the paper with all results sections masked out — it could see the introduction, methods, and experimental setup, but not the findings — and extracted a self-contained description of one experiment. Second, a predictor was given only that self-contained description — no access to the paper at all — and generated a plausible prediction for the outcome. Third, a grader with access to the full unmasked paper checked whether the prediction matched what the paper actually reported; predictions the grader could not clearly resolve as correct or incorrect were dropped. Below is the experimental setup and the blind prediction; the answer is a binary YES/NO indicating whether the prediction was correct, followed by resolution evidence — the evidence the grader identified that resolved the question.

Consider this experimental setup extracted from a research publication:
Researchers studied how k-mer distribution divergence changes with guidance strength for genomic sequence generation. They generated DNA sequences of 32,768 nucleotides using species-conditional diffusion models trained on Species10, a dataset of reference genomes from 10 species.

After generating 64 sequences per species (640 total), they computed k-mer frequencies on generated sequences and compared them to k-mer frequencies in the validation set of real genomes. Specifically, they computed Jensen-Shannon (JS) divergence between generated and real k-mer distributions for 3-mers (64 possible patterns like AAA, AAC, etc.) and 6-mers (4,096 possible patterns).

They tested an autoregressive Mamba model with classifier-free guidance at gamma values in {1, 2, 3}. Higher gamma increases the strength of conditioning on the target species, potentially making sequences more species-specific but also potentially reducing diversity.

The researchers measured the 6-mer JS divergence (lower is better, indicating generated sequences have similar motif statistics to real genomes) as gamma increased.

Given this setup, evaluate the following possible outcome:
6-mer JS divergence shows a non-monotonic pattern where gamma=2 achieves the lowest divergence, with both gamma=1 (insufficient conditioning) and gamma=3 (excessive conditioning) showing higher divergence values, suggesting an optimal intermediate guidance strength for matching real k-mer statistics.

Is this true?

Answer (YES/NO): NO